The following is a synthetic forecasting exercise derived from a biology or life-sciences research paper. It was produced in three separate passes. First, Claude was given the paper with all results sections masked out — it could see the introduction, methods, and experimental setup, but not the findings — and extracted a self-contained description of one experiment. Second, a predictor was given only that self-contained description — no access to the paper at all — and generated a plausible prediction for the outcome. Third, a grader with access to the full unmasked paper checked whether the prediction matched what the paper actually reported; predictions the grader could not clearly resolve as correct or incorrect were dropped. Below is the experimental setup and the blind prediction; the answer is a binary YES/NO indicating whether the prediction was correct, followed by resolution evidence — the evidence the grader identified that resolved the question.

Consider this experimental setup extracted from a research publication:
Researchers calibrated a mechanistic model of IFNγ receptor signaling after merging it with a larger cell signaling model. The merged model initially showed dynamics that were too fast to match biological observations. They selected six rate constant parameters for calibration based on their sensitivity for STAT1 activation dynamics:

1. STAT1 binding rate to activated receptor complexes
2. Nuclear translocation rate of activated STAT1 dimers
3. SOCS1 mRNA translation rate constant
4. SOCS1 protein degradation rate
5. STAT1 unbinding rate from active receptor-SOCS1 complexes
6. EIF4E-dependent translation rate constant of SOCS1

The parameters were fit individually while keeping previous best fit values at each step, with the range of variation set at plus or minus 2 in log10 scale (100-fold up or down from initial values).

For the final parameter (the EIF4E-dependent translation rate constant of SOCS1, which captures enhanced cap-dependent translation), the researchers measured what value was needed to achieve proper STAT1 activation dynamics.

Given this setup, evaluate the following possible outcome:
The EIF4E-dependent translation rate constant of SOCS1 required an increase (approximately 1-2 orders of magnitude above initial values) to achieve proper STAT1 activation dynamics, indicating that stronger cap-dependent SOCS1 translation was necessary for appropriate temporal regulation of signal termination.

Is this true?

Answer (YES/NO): NO